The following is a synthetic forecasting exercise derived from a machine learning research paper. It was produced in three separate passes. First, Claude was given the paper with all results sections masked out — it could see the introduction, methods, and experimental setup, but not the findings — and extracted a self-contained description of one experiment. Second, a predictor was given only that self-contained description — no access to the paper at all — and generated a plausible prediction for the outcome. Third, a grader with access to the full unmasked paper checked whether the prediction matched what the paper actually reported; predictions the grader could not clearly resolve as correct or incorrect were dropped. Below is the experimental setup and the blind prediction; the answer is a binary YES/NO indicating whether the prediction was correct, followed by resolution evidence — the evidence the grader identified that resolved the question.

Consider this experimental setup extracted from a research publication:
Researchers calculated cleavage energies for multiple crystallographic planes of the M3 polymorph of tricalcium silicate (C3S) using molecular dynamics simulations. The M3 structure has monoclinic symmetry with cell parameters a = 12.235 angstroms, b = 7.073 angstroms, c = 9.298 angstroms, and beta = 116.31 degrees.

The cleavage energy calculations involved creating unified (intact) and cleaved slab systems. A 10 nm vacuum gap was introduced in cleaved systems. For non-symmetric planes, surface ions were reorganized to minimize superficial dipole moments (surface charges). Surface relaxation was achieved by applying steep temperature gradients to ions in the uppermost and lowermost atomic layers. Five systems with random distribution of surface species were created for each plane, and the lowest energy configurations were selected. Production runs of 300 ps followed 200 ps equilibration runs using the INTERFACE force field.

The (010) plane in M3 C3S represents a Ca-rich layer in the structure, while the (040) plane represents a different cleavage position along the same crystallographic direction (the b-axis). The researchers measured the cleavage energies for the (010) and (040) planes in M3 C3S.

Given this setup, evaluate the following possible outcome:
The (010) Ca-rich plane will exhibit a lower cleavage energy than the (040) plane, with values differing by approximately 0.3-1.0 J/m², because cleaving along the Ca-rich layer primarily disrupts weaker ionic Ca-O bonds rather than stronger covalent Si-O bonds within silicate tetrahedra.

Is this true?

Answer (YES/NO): NO